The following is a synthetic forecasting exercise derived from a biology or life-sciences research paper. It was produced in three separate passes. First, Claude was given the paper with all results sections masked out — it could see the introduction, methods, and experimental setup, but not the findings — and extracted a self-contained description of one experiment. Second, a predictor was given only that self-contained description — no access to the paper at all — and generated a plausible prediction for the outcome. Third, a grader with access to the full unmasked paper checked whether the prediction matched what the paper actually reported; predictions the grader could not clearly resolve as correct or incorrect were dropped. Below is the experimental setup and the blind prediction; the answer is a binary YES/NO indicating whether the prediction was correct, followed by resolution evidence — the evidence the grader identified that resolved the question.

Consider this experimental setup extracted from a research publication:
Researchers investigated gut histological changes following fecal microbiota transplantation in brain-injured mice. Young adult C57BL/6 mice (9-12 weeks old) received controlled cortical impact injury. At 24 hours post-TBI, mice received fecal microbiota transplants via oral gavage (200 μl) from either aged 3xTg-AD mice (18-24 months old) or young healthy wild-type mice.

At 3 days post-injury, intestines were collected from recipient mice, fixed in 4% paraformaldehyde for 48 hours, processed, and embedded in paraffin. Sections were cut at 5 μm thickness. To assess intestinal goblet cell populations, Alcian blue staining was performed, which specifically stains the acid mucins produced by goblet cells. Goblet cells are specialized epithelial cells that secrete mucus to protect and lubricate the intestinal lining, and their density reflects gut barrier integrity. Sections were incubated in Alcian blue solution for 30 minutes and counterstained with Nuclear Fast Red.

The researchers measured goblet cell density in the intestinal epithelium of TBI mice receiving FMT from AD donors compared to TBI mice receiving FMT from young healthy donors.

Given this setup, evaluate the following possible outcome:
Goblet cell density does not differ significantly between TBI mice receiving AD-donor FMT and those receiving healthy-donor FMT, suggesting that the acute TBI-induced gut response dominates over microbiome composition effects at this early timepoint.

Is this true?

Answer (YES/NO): YES